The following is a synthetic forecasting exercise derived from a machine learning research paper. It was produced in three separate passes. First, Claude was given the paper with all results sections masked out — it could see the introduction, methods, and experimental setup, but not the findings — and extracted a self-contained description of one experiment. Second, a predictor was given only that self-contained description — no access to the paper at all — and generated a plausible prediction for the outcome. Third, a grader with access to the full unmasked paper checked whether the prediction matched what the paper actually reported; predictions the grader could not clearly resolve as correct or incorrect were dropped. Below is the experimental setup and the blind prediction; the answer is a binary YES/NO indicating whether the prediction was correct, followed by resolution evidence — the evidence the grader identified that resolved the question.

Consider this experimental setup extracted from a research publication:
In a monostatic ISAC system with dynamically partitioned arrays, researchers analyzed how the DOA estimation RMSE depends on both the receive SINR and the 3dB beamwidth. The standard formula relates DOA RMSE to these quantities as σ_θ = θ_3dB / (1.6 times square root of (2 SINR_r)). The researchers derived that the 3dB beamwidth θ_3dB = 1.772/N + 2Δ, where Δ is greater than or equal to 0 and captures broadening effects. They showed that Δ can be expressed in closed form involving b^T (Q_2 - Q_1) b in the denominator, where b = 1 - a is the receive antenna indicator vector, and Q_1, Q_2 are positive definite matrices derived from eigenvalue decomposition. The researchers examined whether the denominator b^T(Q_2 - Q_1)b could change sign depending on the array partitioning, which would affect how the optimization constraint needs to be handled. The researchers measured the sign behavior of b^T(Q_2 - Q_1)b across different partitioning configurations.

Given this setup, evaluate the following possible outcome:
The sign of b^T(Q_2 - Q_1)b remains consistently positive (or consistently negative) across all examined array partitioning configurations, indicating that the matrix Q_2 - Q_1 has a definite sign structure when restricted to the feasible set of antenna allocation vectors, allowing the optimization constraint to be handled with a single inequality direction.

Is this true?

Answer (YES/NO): NO